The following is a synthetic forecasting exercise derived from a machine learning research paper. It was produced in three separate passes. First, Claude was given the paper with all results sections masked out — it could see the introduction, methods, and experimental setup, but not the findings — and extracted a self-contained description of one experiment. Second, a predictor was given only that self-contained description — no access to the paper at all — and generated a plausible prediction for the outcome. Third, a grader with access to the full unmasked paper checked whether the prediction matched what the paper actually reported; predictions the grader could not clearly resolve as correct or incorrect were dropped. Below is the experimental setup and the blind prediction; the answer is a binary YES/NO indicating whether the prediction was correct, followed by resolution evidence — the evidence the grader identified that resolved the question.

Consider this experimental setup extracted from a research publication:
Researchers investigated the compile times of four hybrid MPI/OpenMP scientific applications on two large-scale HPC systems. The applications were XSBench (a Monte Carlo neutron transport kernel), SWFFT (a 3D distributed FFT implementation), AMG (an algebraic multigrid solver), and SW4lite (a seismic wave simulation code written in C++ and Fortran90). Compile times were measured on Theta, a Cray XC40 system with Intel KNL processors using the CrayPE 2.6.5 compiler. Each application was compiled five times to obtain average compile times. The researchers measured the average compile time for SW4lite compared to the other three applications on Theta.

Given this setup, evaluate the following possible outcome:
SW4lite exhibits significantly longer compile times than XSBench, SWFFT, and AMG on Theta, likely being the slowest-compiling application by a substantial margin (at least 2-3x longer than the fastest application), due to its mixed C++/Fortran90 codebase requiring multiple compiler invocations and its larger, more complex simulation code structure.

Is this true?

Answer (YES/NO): YES